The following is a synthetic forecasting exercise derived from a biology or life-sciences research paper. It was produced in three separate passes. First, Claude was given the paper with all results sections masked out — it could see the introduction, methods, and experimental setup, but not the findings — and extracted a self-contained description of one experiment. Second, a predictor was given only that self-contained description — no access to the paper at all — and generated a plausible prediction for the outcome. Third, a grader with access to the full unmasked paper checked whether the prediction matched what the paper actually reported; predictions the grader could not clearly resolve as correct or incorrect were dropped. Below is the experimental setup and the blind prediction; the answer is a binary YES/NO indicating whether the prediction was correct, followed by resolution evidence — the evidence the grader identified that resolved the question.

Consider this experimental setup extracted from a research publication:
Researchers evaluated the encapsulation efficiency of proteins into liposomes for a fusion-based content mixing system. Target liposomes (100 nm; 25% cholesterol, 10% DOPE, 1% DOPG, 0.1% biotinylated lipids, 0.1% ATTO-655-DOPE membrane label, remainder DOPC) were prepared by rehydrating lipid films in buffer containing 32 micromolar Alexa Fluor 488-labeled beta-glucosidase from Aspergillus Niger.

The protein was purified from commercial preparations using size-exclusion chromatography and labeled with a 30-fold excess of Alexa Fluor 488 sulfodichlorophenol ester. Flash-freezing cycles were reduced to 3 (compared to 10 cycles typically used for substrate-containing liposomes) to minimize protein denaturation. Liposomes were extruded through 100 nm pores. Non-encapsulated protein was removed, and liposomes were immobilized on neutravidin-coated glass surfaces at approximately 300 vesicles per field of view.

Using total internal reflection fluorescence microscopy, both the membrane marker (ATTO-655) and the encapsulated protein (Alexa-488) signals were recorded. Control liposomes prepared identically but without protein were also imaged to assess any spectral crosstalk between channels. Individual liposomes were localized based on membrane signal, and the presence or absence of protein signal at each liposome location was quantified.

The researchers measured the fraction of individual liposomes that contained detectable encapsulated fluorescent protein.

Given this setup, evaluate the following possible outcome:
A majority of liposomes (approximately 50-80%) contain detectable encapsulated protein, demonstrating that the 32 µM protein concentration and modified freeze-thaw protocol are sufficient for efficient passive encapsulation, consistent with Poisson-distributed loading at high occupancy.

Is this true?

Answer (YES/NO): YES